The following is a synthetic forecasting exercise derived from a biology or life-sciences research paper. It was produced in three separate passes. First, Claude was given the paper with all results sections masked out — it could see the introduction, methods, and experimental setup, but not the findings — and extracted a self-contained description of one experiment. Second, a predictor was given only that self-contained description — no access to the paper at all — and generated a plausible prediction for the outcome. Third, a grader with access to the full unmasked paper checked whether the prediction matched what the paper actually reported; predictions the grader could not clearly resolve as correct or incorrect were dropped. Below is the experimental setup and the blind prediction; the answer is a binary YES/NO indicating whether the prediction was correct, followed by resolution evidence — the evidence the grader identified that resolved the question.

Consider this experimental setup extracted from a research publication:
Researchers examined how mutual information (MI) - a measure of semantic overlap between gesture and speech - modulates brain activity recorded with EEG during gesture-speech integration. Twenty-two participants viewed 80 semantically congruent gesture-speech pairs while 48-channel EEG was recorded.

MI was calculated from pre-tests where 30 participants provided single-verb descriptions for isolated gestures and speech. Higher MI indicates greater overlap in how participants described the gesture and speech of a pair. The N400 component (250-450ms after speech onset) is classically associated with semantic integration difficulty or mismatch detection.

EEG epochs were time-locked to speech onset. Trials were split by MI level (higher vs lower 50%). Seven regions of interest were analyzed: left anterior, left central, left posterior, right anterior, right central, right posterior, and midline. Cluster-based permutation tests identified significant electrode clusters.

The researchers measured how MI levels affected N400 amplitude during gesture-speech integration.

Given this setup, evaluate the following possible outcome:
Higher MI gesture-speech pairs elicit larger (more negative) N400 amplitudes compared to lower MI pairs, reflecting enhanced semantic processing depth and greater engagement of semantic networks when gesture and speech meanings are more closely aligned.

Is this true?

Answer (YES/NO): NO